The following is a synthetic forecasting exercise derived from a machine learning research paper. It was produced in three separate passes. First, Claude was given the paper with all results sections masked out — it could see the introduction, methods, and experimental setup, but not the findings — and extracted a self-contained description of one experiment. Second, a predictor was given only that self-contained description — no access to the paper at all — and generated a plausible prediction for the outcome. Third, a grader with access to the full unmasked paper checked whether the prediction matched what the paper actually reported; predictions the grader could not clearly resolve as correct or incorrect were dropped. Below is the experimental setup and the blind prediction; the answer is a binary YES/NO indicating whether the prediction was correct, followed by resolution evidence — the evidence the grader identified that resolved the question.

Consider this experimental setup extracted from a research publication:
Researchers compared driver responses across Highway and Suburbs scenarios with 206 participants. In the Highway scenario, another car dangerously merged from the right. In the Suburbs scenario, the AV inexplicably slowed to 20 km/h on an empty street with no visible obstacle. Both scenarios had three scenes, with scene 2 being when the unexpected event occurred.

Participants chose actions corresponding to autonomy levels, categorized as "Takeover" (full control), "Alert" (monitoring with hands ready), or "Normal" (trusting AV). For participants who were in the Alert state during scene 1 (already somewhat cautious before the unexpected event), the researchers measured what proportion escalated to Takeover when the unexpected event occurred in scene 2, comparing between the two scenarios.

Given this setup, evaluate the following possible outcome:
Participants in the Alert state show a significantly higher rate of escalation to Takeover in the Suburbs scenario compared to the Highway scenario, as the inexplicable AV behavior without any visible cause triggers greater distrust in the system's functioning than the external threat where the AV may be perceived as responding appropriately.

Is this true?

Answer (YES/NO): YES